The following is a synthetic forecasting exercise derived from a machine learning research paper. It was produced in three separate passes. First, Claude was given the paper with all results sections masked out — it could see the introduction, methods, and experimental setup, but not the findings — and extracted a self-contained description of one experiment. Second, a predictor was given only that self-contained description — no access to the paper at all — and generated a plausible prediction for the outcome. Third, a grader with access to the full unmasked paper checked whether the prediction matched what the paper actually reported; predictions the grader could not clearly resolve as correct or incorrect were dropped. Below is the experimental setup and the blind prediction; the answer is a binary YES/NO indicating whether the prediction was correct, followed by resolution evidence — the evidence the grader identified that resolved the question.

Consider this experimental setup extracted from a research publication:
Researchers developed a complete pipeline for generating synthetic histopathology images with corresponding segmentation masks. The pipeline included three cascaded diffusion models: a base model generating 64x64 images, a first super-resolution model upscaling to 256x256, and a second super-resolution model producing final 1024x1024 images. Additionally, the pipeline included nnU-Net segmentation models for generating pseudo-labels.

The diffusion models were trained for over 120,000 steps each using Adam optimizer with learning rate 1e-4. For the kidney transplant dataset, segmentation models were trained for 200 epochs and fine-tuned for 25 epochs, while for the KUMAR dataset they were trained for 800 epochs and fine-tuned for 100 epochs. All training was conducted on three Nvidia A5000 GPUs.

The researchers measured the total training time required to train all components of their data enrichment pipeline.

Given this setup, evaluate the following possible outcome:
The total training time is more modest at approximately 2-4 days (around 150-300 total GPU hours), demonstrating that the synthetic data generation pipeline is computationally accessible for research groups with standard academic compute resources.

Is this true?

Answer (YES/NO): NO